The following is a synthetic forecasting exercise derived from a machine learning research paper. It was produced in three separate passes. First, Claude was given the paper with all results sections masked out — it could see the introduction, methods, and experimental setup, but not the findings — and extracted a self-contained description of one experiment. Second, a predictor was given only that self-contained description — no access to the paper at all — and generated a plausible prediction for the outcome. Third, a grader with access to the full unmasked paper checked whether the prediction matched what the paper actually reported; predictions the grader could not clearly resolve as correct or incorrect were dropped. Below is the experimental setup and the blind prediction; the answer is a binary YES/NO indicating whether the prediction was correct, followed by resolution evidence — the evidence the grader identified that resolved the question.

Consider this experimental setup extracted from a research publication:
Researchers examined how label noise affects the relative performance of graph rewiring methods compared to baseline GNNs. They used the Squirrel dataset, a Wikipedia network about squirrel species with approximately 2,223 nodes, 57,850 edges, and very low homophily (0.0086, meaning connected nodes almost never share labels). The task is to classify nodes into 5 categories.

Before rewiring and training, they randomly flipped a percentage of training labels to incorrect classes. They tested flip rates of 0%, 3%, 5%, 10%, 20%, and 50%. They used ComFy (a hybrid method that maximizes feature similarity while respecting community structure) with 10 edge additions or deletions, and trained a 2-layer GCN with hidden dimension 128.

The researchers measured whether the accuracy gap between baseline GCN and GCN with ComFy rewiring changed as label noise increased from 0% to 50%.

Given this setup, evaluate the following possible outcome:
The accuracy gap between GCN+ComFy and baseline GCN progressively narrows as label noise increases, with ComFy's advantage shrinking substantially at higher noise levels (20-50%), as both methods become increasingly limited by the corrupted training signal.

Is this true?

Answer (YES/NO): NO